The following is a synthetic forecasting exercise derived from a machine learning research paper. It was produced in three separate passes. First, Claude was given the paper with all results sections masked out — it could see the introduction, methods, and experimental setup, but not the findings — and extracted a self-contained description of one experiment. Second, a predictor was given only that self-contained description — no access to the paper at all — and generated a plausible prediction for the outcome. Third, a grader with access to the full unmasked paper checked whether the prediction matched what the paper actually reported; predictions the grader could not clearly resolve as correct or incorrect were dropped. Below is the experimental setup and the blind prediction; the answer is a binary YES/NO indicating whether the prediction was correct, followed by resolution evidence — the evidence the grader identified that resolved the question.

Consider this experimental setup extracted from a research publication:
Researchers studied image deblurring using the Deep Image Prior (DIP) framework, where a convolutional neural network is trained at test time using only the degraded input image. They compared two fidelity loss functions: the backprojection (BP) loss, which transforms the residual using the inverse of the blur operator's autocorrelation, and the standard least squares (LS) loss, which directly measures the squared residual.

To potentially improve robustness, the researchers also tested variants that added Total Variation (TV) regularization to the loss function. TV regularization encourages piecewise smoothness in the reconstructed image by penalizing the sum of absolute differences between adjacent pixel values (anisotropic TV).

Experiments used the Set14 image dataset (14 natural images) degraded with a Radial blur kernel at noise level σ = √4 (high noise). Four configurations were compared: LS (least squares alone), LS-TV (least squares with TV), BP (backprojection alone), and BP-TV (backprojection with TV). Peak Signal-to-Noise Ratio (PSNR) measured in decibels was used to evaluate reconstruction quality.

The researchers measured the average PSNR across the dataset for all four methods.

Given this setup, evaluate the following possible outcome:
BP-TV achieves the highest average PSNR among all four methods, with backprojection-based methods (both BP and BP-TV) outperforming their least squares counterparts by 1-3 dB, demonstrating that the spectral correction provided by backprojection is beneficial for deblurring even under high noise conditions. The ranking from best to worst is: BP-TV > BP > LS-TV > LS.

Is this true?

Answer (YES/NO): NO